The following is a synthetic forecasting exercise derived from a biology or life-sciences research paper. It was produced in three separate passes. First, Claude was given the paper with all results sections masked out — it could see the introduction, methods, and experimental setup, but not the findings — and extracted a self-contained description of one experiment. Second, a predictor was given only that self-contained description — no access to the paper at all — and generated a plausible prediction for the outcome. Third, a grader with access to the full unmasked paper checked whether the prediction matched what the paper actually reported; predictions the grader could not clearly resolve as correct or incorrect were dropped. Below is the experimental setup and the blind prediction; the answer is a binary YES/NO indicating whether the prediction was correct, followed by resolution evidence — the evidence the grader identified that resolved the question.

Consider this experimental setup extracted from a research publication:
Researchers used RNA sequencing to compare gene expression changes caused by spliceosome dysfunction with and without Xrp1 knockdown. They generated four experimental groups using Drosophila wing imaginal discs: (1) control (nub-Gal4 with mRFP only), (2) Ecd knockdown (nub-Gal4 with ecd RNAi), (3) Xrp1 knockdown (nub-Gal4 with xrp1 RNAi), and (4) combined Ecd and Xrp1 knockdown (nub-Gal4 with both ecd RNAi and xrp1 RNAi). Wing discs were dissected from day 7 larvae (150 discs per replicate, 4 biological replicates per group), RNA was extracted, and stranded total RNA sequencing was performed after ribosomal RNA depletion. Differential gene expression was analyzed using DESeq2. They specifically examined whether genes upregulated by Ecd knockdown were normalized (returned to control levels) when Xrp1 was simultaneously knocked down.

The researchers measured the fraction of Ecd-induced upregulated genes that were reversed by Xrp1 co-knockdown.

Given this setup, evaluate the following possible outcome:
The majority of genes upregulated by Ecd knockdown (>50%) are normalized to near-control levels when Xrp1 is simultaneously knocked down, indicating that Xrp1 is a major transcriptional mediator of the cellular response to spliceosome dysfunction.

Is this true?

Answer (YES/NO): YES